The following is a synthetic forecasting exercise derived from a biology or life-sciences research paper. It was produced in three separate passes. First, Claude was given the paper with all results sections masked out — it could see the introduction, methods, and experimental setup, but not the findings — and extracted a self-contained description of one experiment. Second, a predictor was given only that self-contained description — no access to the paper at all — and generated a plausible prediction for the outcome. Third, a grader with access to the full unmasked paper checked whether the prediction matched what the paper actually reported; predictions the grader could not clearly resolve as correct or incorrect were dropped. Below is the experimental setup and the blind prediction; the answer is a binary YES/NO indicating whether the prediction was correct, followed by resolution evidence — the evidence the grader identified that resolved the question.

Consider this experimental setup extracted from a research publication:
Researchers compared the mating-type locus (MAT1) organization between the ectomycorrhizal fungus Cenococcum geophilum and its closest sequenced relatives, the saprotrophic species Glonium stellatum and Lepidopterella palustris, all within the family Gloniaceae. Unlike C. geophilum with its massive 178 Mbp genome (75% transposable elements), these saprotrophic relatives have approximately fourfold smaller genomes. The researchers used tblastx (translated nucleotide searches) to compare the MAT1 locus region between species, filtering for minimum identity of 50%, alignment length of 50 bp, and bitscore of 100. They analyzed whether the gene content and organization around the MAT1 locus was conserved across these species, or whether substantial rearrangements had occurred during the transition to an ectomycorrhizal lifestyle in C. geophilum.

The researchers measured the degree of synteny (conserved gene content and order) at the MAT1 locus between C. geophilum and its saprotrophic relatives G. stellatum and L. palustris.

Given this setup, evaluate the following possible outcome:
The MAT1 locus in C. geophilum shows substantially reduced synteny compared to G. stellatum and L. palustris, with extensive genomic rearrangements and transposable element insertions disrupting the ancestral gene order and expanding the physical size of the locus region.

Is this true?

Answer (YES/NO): NO